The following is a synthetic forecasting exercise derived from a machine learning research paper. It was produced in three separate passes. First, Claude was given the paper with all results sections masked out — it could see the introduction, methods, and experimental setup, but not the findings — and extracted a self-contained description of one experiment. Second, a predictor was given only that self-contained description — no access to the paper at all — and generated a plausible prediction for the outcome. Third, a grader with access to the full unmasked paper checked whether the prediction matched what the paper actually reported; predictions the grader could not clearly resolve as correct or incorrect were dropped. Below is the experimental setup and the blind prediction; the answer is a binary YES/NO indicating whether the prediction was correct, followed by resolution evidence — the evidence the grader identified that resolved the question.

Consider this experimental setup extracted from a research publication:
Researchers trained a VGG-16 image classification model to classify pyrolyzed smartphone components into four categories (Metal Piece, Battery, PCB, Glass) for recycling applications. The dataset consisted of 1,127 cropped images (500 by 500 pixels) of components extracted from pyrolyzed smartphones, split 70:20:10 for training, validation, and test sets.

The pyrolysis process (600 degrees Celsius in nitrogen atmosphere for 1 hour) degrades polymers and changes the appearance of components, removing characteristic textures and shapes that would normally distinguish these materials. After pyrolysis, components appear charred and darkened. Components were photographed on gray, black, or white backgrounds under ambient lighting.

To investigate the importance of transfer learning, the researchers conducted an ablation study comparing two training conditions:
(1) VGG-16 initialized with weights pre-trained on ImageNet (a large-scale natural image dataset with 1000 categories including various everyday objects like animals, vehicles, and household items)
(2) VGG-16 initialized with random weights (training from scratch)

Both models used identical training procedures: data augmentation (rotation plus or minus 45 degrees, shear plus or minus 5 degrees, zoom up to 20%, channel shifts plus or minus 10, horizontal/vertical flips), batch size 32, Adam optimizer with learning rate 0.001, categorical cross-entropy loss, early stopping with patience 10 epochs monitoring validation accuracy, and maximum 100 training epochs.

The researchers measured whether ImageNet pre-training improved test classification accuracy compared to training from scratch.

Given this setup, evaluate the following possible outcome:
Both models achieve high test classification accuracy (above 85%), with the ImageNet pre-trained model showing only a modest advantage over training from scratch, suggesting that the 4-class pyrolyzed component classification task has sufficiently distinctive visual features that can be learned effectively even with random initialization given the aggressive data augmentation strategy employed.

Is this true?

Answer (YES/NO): NO